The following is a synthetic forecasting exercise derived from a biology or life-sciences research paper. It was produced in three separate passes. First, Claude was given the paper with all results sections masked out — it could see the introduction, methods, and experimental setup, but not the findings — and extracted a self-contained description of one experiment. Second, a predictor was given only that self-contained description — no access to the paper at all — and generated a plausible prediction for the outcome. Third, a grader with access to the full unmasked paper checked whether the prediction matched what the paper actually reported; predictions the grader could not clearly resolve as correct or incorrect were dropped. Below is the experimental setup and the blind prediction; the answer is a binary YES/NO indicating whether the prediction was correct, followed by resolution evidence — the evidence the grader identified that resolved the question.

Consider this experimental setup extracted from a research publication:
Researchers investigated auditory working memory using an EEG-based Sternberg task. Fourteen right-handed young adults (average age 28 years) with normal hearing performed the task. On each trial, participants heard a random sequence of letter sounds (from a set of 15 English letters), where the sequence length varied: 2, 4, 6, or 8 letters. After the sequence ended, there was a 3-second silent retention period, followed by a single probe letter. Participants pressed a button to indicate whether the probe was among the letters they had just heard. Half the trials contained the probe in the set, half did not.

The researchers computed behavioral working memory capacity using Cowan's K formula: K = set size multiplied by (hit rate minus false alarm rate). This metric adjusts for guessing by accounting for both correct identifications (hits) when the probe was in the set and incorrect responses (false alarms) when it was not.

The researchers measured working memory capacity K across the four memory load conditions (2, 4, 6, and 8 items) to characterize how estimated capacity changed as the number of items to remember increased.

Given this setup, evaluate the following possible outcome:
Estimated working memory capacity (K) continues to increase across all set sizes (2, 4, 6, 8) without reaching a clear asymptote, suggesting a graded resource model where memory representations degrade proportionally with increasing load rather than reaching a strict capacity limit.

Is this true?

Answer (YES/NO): NO